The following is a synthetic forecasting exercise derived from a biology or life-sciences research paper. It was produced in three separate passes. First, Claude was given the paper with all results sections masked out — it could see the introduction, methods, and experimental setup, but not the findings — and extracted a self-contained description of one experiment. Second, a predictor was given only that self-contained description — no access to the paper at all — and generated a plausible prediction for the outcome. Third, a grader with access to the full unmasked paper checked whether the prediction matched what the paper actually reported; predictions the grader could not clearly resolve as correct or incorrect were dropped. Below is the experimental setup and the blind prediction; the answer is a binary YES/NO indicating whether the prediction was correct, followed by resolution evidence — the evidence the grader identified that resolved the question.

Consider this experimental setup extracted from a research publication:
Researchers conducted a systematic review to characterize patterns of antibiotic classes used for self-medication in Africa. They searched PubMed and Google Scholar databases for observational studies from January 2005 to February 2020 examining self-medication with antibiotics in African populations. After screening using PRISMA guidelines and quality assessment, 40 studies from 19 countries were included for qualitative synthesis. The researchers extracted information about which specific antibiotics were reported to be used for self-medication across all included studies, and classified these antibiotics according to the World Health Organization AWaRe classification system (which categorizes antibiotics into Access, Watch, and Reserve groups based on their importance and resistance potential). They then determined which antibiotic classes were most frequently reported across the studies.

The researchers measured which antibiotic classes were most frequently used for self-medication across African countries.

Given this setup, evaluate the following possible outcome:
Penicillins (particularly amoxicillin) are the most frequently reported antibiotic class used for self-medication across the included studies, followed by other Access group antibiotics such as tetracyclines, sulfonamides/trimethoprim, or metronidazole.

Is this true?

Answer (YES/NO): YES